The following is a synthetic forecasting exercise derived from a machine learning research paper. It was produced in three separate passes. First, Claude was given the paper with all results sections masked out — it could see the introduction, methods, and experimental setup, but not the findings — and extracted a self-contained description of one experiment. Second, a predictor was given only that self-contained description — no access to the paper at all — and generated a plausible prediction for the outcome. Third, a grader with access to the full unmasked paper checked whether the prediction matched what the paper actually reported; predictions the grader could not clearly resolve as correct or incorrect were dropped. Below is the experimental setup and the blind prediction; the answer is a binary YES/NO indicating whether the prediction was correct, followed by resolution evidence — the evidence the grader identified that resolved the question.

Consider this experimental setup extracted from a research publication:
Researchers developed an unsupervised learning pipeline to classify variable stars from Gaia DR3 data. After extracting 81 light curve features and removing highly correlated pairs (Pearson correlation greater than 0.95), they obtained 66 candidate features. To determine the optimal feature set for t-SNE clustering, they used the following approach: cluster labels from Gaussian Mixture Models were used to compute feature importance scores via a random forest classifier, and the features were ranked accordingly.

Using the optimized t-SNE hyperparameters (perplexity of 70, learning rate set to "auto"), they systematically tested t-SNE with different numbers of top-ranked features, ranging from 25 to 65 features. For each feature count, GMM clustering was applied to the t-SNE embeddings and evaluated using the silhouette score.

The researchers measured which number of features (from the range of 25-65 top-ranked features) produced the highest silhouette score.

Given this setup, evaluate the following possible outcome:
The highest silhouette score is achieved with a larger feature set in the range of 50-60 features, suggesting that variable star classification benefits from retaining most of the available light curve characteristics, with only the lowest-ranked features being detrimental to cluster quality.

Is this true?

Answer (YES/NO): YES